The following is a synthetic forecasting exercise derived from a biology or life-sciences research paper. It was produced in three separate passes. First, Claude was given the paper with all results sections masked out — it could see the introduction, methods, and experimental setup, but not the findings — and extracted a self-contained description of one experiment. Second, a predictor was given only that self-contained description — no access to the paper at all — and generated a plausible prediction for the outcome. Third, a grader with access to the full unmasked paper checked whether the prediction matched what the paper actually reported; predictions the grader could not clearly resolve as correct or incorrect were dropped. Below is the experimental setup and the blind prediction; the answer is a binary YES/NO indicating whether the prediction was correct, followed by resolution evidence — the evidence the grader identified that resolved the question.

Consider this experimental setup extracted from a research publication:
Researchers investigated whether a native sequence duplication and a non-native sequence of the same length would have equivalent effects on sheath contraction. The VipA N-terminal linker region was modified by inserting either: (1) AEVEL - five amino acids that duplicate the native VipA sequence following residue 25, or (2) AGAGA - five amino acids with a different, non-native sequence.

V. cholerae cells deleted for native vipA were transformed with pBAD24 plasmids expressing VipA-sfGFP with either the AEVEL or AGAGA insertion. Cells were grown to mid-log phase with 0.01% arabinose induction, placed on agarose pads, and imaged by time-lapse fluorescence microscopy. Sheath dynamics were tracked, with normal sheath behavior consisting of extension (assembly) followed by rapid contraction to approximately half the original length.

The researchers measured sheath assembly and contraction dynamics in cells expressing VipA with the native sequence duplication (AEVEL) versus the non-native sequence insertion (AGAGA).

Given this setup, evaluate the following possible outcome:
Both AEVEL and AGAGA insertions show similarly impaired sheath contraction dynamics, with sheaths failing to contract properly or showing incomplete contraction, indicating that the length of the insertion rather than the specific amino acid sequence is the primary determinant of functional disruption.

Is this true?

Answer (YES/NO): YES